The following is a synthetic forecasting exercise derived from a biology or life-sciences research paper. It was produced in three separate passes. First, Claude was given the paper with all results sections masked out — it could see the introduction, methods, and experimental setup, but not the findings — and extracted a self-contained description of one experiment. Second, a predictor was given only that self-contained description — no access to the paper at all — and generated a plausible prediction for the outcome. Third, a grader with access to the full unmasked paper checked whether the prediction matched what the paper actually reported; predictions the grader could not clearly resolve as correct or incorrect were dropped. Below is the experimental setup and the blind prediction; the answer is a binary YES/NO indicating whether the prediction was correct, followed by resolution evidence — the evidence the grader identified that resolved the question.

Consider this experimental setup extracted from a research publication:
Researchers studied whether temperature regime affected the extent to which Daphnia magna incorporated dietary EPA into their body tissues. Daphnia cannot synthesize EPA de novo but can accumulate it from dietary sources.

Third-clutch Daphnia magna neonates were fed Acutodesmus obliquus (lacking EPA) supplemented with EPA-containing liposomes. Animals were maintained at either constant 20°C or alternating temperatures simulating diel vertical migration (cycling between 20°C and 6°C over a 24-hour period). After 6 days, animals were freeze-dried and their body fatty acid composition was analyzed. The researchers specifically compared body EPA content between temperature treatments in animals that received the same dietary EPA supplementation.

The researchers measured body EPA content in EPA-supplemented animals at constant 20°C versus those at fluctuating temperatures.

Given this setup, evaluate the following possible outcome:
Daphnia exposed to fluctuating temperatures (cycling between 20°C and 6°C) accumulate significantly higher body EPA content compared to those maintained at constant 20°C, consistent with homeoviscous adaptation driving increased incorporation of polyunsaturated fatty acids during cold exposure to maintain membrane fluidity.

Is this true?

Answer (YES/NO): YES